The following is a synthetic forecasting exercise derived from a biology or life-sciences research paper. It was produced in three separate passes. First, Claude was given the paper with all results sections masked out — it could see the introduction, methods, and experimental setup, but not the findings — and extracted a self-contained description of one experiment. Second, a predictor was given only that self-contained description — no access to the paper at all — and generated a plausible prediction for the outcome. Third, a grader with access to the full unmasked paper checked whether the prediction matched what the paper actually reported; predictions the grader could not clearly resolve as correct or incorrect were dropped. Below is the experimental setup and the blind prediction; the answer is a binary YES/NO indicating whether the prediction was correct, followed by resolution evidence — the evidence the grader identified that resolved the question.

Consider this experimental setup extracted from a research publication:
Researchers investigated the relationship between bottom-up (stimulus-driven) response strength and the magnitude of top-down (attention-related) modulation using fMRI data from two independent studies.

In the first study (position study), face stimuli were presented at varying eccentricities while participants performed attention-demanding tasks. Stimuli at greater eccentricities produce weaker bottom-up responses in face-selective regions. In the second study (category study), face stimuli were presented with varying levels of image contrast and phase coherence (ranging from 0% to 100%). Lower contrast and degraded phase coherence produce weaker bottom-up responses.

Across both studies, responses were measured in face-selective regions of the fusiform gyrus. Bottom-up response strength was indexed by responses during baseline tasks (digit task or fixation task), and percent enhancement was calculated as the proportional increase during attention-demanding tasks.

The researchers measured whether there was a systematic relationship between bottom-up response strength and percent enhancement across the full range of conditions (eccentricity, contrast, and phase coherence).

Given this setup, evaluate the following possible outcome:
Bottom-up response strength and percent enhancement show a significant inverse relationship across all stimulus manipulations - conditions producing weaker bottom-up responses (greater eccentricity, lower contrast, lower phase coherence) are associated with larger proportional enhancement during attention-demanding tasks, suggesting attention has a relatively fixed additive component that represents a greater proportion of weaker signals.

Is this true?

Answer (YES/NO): NO